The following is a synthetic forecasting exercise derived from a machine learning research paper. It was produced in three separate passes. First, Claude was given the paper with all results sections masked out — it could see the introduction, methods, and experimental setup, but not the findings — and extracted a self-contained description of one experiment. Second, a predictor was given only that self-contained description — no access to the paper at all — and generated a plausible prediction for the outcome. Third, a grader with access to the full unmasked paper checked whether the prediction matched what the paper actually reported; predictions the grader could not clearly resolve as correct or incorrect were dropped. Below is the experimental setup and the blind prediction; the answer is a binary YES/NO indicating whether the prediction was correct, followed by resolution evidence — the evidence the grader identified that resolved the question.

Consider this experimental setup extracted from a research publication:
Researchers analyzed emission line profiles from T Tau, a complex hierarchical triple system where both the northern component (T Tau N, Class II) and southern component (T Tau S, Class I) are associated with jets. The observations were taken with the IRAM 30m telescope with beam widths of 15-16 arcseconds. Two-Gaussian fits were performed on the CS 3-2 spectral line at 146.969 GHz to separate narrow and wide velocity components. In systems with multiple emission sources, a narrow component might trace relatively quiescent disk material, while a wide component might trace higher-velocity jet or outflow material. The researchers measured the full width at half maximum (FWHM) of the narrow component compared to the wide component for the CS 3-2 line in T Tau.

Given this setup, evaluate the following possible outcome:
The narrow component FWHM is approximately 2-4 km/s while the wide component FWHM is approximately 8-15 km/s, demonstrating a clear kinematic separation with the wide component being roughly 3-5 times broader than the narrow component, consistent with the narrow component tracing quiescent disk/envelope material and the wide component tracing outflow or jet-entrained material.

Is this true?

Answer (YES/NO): NO